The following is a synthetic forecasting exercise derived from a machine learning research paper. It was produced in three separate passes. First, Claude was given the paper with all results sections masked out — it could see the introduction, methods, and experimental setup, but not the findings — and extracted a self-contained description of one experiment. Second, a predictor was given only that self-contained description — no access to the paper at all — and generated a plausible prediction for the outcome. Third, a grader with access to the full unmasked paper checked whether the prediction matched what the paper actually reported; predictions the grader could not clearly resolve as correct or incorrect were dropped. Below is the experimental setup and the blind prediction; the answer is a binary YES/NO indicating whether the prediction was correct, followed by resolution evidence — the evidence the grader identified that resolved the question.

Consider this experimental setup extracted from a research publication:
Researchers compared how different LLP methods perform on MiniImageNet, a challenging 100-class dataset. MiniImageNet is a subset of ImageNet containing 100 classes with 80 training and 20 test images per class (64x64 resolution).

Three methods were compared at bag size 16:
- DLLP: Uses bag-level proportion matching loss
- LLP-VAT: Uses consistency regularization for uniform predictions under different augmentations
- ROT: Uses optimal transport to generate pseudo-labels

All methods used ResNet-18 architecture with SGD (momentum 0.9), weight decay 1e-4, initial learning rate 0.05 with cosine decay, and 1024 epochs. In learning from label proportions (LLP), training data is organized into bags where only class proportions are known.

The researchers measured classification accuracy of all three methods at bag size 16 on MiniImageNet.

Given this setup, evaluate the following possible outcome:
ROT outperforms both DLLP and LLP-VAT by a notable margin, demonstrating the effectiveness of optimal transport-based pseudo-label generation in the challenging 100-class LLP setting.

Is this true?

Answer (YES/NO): YES